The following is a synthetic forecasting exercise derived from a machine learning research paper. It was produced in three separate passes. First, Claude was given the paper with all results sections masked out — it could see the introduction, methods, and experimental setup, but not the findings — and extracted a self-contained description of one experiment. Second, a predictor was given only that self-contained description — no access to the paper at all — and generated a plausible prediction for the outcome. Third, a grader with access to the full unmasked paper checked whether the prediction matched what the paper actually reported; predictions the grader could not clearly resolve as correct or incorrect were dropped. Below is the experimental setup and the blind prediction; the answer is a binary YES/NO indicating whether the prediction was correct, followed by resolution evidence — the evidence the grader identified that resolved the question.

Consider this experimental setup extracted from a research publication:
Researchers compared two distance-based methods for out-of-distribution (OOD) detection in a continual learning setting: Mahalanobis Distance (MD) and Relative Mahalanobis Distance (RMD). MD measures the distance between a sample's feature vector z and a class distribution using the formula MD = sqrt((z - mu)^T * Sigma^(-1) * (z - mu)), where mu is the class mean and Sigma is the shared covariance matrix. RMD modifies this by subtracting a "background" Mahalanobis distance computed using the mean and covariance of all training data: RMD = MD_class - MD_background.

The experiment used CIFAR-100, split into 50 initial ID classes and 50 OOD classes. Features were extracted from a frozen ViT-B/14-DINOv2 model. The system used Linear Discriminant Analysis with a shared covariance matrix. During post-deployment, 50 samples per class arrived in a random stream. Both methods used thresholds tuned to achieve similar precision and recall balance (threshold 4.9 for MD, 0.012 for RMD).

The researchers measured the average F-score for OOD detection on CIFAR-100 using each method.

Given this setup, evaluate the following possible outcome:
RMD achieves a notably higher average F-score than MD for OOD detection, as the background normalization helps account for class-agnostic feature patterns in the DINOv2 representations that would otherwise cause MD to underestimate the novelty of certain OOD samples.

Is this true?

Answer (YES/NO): NO